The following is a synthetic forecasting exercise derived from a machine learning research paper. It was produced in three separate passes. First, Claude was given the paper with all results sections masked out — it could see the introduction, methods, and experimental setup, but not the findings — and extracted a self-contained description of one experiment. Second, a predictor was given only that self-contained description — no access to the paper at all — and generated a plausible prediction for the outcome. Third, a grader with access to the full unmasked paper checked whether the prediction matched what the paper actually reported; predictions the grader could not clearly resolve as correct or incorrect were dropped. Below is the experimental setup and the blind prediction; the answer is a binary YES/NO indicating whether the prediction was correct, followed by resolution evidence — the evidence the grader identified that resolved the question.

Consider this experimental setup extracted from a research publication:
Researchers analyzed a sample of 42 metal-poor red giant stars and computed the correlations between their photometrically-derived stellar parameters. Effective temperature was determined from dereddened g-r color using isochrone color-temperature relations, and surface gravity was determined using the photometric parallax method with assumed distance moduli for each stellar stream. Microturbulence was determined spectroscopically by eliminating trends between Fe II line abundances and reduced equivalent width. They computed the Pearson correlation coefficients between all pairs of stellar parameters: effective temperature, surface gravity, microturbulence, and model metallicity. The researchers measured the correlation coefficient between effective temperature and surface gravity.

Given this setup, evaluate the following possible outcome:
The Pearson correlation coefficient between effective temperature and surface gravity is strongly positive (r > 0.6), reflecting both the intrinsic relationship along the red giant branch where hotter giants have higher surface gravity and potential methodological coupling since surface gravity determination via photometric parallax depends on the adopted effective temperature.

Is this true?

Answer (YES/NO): YES